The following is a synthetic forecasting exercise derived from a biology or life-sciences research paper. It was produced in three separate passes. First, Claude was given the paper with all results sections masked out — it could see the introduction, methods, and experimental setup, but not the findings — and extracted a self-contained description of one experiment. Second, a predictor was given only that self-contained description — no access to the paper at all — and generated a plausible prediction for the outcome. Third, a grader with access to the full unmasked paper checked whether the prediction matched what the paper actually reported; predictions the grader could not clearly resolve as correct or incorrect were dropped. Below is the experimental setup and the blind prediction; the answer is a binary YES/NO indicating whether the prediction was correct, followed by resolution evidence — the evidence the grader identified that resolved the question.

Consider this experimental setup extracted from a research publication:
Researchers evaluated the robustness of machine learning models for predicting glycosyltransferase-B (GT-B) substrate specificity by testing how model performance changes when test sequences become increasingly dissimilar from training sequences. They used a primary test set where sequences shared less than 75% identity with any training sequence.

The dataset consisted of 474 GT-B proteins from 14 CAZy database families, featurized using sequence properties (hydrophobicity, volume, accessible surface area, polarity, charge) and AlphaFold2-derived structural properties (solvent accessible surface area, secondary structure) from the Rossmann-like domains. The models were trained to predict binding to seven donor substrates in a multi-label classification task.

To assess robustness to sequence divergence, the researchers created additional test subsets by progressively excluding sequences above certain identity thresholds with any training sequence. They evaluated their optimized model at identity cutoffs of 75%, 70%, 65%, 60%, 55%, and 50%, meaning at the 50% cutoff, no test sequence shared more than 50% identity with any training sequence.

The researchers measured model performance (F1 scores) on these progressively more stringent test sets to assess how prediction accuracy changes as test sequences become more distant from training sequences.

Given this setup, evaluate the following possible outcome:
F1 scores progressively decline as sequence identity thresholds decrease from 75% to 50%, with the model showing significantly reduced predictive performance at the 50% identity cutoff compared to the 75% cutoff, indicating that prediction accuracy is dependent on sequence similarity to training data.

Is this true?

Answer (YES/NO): NO